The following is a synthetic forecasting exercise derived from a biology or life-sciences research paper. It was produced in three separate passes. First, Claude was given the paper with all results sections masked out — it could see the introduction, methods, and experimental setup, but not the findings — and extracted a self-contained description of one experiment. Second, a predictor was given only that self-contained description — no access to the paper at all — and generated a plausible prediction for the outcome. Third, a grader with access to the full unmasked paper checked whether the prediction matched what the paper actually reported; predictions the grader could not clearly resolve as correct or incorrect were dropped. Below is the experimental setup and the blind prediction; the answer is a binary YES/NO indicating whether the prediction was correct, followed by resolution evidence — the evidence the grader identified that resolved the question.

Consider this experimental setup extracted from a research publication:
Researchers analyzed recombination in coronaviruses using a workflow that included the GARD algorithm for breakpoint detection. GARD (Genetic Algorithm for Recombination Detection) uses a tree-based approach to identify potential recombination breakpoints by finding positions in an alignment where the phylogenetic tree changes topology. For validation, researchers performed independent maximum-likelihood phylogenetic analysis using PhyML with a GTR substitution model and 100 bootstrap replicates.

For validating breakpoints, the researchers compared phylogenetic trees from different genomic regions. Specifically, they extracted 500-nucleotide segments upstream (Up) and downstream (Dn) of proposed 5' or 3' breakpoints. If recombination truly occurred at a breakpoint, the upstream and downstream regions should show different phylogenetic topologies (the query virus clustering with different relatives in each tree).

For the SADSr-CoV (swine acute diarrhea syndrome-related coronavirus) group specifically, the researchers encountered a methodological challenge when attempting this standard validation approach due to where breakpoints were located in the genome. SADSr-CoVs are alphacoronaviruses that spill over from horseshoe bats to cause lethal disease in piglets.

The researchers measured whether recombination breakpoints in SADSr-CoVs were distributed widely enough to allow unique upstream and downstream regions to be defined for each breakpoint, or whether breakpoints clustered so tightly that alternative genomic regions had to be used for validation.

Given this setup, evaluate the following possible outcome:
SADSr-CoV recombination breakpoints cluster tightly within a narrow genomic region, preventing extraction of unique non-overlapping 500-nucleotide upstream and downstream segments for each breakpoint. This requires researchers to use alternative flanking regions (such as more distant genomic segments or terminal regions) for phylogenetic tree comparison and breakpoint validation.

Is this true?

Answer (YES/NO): YES